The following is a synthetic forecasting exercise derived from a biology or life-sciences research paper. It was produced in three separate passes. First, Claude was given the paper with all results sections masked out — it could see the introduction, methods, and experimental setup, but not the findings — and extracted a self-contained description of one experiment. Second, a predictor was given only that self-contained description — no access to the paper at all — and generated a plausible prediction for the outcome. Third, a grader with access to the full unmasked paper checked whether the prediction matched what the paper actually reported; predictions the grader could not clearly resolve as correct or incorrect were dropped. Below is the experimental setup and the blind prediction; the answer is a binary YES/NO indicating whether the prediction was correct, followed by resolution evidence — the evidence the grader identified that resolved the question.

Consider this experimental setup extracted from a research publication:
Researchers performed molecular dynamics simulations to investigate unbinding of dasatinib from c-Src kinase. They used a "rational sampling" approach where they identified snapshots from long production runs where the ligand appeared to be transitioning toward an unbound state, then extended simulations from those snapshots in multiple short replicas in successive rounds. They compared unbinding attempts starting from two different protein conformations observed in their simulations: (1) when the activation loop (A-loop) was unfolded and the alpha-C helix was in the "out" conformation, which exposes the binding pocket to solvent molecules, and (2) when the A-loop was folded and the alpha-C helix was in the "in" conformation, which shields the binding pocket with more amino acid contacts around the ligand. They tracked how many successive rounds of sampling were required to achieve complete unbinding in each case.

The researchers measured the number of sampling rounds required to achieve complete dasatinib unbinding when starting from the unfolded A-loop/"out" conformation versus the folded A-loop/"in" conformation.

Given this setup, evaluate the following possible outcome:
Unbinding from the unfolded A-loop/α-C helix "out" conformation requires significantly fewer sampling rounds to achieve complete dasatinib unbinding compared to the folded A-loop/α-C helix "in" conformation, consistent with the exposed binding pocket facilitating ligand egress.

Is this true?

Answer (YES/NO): YES